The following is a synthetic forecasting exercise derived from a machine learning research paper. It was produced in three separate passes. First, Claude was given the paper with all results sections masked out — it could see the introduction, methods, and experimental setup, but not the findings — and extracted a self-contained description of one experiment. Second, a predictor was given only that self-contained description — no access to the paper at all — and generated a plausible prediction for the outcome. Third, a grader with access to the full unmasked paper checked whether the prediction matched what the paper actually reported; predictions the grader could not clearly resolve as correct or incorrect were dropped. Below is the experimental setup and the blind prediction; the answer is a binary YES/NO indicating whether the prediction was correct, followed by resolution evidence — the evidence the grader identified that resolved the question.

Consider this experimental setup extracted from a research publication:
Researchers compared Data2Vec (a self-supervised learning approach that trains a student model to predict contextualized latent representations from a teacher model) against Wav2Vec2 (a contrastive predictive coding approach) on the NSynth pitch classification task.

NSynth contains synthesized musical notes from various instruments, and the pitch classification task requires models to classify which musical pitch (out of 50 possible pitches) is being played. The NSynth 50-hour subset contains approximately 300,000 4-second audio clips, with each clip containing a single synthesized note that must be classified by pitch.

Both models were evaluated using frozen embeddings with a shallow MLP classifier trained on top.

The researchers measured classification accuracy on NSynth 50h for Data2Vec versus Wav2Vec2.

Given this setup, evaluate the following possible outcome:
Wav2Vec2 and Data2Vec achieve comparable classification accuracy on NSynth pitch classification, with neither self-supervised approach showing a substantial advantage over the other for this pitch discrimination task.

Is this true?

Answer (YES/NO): NO